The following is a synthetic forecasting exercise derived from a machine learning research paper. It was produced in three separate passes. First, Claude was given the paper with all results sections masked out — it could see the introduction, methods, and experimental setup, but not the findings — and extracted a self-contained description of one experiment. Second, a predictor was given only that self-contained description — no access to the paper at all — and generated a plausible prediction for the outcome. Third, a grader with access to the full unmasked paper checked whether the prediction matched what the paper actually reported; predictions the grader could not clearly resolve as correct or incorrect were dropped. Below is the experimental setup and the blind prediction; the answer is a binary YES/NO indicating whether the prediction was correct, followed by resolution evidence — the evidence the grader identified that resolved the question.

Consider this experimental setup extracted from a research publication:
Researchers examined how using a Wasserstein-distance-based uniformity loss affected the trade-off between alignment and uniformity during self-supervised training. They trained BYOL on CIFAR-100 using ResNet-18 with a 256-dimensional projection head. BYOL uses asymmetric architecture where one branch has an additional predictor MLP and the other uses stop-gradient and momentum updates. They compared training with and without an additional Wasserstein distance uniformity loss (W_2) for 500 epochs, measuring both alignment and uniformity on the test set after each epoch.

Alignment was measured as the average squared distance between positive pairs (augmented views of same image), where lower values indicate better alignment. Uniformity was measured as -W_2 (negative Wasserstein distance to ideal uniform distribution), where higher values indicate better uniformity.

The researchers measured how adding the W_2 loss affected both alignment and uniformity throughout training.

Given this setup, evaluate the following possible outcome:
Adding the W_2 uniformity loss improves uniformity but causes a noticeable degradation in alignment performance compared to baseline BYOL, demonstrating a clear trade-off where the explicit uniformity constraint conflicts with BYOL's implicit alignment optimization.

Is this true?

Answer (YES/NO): YES